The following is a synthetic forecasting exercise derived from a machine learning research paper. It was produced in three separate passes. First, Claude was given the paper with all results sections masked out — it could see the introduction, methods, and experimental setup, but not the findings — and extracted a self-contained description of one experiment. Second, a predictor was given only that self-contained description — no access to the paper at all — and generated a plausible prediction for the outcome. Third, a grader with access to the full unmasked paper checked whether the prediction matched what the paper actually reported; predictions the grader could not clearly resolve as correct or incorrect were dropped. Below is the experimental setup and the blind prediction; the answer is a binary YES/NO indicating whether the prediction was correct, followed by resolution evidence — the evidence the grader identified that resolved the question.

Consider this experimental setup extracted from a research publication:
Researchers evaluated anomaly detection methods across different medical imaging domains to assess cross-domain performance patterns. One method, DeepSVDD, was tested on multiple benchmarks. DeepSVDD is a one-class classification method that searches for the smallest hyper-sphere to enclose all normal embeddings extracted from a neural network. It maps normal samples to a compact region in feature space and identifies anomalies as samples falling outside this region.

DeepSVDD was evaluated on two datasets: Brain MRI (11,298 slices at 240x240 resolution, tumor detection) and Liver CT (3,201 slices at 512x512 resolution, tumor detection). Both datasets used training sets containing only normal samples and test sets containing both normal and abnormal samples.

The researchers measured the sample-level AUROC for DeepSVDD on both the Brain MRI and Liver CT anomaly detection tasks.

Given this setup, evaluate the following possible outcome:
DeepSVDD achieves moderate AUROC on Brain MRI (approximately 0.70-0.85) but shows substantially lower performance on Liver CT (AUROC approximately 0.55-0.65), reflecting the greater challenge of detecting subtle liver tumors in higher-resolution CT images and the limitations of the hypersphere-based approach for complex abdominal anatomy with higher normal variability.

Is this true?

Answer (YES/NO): NO